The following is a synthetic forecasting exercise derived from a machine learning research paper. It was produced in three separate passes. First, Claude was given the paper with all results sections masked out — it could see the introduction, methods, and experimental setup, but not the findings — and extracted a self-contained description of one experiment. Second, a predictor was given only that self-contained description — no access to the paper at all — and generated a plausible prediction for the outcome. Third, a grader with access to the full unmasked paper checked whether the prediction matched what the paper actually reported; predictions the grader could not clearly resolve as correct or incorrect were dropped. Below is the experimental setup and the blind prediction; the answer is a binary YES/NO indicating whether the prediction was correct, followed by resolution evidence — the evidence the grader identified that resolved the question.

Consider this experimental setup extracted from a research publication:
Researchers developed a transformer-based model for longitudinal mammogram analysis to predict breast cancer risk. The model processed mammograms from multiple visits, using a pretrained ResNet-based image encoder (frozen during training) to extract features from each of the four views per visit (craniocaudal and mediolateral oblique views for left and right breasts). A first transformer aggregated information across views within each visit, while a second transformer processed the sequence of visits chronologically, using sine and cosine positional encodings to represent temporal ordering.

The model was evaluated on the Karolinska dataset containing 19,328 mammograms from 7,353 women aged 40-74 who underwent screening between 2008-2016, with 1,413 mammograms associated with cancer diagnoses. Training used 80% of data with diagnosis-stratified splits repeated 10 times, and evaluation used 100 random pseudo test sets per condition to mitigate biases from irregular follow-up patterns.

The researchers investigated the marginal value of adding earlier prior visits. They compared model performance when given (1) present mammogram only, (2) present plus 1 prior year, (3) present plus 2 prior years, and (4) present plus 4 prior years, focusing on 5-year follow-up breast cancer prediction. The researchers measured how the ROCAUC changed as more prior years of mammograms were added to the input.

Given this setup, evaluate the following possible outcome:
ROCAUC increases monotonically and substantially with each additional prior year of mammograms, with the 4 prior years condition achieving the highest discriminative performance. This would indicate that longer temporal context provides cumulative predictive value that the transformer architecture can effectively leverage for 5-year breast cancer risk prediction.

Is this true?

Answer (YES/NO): NO